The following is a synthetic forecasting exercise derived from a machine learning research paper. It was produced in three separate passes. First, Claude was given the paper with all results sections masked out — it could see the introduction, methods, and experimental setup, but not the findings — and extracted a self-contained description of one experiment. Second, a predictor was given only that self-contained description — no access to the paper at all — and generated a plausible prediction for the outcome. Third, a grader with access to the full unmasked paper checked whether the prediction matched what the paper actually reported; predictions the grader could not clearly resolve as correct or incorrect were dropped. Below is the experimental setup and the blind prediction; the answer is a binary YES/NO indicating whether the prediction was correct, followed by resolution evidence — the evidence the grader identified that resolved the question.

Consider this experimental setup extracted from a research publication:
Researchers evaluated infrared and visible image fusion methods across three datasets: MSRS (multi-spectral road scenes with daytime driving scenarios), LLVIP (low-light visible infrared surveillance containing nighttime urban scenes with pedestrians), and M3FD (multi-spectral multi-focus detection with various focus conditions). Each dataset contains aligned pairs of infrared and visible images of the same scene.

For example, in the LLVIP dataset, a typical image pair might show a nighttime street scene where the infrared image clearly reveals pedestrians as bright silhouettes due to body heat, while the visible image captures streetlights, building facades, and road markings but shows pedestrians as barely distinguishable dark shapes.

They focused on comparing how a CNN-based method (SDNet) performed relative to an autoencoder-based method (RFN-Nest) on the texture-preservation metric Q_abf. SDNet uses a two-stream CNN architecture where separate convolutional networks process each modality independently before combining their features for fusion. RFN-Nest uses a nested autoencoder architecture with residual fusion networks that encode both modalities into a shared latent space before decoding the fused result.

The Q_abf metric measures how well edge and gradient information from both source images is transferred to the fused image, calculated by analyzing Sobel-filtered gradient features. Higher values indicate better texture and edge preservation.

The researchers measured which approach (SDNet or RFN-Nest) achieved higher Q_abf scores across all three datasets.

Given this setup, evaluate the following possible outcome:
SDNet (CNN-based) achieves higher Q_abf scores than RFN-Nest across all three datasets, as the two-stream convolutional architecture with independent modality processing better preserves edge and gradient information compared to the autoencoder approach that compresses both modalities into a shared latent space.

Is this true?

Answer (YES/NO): YES